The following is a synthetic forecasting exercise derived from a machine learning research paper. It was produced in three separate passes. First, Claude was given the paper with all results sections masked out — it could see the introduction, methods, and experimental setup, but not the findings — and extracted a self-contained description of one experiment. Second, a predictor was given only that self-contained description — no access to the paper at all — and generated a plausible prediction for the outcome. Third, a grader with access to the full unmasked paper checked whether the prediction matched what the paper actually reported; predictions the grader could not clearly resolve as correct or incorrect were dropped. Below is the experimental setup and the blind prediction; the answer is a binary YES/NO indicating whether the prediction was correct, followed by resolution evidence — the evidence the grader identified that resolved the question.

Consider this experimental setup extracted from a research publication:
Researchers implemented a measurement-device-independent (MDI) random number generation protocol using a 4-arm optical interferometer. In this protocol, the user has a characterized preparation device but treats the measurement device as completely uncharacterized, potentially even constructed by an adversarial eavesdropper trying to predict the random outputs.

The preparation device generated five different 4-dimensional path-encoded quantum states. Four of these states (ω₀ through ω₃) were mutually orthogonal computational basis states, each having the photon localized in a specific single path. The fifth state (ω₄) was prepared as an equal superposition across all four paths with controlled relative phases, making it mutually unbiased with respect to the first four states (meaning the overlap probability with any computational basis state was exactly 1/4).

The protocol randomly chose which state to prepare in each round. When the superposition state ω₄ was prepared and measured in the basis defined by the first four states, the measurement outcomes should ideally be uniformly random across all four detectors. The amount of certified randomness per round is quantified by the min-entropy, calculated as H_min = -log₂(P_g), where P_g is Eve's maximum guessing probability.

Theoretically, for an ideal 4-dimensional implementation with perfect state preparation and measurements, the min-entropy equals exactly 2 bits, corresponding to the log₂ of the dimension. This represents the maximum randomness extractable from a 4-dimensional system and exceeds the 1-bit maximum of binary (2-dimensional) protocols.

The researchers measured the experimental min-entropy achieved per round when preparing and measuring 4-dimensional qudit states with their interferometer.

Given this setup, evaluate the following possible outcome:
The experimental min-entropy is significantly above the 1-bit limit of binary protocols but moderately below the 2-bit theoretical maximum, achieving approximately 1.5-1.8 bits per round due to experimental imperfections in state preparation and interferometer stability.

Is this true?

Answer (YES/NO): NO